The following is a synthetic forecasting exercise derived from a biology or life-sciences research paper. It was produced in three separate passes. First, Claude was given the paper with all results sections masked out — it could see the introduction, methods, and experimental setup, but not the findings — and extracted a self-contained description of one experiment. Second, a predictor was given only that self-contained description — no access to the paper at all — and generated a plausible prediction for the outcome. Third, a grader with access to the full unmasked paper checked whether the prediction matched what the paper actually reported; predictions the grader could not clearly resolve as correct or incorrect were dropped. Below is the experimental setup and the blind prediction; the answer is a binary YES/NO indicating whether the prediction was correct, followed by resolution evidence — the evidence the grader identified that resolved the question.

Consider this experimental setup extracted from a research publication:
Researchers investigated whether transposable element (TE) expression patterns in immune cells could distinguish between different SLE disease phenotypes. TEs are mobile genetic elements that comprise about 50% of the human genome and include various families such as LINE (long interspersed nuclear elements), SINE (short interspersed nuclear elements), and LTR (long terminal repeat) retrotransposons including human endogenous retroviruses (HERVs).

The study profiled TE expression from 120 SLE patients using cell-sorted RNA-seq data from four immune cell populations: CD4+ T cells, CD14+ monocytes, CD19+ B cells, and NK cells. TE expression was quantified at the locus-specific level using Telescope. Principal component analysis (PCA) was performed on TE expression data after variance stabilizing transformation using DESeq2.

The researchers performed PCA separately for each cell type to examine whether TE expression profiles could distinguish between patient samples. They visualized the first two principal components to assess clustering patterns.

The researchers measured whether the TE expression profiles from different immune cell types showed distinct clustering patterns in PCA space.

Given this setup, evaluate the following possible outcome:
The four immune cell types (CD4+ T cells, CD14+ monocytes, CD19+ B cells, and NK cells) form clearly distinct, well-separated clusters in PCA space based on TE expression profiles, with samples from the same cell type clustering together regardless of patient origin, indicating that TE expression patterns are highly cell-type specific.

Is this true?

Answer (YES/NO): YES